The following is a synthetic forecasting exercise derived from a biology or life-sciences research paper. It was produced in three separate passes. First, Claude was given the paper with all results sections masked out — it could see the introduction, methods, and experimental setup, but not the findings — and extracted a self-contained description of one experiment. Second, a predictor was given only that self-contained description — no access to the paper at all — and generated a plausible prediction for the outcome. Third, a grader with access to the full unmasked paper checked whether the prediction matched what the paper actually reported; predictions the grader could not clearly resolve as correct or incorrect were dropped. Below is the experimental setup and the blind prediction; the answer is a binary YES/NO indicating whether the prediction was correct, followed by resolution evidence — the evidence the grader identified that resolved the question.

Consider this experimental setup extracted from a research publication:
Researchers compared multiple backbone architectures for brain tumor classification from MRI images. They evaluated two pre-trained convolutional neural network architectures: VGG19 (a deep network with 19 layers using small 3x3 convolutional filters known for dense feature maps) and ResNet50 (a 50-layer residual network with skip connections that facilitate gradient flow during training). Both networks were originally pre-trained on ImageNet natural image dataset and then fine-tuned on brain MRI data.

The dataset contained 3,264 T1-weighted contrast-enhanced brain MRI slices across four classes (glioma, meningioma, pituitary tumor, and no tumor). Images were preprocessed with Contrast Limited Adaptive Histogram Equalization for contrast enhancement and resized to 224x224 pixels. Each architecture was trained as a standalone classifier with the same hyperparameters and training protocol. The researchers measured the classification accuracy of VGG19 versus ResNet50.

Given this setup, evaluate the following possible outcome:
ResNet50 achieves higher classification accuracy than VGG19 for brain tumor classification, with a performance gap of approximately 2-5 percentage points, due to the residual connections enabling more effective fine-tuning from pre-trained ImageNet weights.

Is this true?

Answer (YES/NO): NO